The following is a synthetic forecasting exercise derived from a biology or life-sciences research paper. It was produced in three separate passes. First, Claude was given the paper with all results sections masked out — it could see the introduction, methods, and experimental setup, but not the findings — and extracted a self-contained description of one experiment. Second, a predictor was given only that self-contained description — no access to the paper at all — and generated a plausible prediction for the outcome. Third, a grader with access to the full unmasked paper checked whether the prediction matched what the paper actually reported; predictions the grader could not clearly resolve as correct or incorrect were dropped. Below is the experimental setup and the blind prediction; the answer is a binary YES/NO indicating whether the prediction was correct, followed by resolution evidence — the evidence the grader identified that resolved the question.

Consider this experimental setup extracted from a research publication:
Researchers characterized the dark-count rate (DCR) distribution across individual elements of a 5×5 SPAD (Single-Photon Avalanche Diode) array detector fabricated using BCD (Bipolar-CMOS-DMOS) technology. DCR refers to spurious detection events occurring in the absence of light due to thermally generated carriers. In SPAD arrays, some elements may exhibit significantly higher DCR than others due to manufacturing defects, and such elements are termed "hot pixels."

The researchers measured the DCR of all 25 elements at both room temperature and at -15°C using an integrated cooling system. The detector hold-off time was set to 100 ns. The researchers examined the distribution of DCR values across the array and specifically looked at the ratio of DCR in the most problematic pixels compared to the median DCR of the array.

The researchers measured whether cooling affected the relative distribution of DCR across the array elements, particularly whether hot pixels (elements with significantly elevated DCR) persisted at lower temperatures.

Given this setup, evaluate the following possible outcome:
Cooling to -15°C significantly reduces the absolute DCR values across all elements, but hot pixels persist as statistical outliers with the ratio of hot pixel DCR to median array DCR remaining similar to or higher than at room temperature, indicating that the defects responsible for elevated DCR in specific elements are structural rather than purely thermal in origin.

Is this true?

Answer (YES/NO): YES